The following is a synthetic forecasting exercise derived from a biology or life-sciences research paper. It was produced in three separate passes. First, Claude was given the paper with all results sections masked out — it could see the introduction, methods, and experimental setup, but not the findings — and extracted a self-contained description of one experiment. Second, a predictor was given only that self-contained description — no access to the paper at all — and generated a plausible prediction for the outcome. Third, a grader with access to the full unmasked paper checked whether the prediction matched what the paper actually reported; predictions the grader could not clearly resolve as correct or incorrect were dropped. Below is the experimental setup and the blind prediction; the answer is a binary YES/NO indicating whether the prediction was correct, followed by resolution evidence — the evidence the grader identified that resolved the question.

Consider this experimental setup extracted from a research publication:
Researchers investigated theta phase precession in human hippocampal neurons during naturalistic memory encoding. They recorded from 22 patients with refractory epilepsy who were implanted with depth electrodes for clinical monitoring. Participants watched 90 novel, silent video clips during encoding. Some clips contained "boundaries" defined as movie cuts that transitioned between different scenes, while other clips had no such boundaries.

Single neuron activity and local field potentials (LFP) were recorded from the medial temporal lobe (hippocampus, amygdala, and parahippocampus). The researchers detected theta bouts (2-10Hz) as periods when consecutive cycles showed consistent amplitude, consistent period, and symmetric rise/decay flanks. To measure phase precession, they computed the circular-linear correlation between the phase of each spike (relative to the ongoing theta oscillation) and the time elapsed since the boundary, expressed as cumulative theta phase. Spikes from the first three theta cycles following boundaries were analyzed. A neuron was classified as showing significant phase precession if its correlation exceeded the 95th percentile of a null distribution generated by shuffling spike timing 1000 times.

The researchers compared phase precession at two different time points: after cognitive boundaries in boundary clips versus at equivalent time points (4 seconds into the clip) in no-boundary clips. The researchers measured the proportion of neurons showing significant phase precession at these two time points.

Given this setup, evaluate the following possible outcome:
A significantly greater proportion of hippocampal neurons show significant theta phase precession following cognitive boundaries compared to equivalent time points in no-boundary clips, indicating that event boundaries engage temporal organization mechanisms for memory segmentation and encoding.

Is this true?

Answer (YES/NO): YES